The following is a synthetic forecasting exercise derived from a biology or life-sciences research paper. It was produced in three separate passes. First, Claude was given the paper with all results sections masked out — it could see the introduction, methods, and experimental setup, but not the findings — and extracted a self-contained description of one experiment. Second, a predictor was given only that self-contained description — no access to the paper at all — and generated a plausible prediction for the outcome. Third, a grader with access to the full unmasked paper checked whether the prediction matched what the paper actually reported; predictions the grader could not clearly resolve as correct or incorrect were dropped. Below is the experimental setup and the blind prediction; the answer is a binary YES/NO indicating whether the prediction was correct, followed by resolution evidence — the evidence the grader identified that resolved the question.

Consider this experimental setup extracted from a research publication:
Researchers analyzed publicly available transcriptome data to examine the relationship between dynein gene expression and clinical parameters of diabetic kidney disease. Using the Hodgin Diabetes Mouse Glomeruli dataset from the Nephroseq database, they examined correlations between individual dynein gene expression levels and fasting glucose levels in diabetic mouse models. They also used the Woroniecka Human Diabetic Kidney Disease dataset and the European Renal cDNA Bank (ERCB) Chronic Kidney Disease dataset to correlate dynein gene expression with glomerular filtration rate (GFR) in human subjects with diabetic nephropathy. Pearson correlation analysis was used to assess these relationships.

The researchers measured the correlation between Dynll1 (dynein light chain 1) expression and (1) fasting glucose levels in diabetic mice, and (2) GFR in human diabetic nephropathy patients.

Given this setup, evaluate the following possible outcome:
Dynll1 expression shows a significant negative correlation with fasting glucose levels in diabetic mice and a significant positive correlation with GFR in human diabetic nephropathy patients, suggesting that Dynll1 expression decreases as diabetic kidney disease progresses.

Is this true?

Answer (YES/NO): NO